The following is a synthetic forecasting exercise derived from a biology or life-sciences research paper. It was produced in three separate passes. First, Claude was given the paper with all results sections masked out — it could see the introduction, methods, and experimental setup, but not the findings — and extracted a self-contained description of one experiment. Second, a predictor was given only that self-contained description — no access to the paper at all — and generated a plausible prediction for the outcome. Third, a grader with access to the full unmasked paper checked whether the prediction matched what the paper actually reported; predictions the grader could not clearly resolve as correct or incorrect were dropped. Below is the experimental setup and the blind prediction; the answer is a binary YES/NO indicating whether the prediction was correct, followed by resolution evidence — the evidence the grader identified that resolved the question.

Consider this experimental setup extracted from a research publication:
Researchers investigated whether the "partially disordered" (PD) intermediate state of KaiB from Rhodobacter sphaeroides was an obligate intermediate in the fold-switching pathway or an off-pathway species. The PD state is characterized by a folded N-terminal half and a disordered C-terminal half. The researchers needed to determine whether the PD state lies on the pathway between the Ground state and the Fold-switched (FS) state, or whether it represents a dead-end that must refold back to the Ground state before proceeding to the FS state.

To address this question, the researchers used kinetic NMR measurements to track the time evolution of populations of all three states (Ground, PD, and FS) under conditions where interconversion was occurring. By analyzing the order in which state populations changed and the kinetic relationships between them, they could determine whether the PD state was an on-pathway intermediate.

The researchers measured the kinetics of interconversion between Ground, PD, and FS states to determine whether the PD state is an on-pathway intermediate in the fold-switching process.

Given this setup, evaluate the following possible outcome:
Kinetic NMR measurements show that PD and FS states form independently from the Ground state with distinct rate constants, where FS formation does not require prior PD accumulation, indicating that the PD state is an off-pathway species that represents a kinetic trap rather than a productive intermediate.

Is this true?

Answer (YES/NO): NO